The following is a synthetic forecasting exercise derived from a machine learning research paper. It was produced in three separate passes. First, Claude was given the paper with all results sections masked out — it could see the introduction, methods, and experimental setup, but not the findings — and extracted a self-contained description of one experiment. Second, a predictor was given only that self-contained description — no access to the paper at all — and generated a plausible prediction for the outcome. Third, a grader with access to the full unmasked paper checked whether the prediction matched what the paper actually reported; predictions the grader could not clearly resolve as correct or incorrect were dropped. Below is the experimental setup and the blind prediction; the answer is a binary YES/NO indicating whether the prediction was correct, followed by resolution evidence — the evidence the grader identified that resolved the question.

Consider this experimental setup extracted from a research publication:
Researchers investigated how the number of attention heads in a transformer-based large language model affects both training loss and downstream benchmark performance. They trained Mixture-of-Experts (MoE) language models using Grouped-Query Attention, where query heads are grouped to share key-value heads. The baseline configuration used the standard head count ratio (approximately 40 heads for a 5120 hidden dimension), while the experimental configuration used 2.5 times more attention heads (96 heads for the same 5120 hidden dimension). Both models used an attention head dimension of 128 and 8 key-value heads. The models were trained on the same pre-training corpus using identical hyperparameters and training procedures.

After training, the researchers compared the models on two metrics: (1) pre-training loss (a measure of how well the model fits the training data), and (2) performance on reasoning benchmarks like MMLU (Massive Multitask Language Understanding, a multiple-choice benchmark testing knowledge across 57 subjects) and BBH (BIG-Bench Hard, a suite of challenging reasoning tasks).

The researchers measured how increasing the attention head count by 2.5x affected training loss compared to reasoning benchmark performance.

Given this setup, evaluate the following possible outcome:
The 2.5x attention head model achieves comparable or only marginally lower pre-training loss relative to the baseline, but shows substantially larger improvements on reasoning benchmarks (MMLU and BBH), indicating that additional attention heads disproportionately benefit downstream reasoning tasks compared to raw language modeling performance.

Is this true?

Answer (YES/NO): YES